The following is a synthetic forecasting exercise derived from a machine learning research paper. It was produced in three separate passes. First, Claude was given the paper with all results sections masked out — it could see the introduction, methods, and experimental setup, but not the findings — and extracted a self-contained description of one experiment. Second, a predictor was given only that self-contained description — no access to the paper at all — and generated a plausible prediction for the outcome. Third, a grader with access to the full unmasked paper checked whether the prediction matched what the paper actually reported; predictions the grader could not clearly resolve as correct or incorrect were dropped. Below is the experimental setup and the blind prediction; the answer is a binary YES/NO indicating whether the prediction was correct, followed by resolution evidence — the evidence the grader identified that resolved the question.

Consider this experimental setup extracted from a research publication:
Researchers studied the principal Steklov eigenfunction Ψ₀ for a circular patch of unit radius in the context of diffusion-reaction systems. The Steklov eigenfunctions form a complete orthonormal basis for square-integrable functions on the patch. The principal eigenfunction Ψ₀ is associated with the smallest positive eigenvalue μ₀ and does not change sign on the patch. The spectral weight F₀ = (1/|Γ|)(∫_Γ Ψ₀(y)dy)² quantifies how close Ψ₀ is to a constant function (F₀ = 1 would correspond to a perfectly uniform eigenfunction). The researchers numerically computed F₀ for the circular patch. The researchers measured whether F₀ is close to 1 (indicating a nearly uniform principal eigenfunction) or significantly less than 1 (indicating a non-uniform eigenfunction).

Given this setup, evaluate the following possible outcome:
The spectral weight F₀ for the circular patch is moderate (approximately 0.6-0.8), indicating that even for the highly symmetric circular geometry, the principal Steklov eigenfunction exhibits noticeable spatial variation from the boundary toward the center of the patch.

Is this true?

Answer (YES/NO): NO